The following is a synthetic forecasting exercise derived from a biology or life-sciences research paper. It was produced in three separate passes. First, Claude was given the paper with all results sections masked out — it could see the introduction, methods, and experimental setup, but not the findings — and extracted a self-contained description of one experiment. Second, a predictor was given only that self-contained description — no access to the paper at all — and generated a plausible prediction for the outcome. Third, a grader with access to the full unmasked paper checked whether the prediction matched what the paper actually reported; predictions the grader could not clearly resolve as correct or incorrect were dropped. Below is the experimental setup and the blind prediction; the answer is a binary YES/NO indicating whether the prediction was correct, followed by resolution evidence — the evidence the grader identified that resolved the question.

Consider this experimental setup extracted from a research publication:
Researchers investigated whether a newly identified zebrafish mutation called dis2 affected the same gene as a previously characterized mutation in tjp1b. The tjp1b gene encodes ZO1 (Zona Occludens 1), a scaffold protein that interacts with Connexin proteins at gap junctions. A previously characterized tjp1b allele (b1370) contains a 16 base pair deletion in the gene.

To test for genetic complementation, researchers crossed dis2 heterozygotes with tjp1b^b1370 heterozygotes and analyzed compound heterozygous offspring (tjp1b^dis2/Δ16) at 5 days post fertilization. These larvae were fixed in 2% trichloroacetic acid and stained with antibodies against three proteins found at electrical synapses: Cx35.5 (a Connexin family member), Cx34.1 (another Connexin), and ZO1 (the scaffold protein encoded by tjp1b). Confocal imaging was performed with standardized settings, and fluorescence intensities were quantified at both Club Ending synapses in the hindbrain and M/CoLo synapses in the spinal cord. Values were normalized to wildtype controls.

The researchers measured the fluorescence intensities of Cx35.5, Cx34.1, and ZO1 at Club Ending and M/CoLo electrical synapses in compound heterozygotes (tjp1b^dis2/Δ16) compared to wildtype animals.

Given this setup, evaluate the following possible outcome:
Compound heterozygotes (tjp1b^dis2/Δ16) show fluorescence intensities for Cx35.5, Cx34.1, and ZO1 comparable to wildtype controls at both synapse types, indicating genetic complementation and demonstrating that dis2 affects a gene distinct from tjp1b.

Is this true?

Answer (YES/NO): NO